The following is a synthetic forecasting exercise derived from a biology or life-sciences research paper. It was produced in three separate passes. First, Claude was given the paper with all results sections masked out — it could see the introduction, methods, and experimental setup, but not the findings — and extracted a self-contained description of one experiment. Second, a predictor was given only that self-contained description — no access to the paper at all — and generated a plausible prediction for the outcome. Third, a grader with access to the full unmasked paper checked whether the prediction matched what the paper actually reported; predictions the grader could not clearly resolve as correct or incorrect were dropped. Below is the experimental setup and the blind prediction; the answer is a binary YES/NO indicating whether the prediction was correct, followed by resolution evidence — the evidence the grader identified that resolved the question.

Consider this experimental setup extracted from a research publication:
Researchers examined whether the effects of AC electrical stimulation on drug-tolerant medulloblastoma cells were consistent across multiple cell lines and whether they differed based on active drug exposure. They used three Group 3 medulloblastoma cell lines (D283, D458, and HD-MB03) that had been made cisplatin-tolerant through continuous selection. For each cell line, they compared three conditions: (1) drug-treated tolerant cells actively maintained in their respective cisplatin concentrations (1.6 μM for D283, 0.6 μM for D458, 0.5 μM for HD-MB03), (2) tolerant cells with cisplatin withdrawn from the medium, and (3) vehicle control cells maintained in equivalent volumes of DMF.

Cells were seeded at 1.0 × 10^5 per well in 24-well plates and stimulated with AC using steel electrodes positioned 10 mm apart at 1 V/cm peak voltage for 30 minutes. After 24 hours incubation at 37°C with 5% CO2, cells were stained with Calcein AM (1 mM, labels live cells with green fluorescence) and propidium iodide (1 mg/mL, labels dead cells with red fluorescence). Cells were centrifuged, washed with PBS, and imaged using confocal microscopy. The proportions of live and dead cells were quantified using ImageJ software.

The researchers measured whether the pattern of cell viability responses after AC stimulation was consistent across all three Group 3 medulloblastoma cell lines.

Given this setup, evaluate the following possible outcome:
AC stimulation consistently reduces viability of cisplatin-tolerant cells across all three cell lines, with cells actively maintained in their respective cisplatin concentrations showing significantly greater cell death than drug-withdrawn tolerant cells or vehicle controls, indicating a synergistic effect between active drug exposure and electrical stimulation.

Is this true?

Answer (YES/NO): YES